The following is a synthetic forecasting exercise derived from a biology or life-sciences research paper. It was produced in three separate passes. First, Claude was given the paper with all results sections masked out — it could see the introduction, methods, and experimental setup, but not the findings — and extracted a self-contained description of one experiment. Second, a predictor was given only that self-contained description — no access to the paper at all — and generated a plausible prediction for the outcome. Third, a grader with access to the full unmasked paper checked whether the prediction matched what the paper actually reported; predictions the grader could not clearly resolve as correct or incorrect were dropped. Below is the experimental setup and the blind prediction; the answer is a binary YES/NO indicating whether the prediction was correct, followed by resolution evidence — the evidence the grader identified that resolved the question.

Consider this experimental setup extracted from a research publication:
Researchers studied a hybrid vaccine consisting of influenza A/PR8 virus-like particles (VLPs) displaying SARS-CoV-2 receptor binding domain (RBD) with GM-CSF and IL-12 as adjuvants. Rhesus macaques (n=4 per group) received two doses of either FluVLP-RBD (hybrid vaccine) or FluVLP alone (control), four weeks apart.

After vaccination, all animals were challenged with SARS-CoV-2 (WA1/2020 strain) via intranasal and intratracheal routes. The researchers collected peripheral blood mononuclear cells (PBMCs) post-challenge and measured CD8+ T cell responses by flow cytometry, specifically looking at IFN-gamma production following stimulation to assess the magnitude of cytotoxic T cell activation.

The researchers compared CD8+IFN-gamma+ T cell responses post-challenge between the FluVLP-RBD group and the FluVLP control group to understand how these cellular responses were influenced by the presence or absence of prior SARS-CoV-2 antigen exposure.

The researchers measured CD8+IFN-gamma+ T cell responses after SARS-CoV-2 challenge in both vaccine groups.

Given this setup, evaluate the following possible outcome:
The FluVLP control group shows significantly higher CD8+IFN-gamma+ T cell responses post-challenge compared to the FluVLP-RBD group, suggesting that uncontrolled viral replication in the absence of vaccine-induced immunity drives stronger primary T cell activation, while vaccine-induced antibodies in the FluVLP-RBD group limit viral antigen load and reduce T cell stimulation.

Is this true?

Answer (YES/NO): YES